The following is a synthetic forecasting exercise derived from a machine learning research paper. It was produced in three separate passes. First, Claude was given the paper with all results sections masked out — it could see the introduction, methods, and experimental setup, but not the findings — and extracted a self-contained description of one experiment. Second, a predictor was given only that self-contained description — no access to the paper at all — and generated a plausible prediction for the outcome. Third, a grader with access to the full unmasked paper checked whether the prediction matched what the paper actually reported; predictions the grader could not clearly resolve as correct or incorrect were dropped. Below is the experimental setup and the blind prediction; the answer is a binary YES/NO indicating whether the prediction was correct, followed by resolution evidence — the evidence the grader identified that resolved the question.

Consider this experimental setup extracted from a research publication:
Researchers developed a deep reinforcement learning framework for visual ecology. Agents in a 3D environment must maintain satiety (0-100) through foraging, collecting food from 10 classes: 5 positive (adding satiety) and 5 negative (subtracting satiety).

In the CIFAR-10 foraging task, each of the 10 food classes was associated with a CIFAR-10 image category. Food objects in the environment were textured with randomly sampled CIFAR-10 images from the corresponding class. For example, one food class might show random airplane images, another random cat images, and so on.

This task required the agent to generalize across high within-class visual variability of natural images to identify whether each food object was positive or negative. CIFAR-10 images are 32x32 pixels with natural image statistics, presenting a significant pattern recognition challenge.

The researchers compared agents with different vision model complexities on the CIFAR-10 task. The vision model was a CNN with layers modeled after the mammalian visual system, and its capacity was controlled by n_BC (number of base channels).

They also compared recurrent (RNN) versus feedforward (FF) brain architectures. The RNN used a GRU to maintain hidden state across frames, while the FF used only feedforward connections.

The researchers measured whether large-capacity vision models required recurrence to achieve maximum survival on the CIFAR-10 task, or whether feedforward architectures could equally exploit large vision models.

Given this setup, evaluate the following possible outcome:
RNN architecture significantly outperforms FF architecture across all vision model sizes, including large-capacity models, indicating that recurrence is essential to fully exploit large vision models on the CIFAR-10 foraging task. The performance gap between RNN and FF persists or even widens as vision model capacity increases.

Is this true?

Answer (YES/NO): YES